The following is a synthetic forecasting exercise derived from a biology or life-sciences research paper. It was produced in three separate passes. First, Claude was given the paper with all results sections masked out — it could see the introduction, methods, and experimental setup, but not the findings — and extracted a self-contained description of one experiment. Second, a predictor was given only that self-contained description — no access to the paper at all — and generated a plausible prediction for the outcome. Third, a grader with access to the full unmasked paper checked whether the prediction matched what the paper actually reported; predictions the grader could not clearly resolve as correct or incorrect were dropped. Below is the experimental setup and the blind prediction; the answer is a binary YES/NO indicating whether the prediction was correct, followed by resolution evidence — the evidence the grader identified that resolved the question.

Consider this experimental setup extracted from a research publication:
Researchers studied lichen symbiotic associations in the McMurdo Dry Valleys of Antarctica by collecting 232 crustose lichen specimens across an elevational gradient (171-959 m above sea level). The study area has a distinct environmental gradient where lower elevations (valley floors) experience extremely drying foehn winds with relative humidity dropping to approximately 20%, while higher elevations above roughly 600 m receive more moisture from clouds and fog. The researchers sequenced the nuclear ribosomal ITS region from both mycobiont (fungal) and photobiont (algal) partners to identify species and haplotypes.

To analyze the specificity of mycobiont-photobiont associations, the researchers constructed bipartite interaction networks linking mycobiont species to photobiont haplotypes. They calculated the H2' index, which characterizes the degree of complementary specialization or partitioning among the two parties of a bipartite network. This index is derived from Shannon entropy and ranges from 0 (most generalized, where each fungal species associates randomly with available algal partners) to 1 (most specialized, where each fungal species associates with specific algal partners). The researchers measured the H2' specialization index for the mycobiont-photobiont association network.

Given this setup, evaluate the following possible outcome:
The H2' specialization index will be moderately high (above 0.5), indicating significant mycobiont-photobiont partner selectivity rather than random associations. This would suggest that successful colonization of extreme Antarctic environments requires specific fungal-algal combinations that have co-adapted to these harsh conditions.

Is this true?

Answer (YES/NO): NO